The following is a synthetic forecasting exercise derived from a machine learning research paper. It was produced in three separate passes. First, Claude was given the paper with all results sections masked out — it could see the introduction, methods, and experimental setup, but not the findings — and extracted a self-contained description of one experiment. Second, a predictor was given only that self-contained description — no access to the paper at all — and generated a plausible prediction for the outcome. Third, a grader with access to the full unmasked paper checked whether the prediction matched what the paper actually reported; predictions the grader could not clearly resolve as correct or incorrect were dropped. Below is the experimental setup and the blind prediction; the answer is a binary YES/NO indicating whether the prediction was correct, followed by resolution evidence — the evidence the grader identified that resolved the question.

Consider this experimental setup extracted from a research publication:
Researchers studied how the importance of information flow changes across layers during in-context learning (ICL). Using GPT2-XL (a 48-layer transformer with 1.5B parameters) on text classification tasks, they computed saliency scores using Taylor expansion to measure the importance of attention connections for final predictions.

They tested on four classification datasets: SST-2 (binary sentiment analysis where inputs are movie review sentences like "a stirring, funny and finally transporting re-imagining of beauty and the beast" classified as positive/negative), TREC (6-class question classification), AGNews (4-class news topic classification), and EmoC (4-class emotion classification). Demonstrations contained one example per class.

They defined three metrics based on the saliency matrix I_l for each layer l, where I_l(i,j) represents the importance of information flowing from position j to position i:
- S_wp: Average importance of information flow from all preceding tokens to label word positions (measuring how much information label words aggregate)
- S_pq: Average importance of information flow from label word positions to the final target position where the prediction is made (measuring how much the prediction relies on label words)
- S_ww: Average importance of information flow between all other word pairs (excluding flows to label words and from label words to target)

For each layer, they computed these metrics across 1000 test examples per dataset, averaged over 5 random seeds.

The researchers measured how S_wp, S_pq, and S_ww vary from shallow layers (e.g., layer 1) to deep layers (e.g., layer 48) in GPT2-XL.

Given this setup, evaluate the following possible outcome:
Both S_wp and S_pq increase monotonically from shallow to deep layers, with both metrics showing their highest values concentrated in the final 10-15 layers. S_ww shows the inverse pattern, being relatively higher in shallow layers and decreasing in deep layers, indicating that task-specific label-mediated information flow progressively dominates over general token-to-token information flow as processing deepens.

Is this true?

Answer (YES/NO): NO